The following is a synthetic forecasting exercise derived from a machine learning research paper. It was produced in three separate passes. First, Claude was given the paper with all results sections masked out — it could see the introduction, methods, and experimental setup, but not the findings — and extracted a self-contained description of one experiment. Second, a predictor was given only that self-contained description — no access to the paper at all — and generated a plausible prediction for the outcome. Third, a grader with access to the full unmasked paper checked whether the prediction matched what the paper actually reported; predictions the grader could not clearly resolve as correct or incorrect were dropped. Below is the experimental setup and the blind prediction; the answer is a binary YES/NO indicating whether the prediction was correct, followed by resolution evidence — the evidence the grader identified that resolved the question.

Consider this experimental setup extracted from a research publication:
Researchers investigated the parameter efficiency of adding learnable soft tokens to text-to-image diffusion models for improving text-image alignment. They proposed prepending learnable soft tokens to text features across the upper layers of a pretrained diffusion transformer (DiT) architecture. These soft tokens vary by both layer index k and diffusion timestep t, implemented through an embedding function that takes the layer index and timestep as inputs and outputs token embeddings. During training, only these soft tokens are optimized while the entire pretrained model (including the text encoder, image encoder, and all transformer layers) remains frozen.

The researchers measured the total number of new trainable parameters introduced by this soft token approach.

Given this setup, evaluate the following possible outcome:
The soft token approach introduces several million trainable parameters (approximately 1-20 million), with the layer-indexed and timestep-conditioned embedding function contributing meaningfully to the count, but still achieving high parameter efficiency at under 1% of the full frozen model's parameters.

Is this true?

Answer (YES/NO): NO